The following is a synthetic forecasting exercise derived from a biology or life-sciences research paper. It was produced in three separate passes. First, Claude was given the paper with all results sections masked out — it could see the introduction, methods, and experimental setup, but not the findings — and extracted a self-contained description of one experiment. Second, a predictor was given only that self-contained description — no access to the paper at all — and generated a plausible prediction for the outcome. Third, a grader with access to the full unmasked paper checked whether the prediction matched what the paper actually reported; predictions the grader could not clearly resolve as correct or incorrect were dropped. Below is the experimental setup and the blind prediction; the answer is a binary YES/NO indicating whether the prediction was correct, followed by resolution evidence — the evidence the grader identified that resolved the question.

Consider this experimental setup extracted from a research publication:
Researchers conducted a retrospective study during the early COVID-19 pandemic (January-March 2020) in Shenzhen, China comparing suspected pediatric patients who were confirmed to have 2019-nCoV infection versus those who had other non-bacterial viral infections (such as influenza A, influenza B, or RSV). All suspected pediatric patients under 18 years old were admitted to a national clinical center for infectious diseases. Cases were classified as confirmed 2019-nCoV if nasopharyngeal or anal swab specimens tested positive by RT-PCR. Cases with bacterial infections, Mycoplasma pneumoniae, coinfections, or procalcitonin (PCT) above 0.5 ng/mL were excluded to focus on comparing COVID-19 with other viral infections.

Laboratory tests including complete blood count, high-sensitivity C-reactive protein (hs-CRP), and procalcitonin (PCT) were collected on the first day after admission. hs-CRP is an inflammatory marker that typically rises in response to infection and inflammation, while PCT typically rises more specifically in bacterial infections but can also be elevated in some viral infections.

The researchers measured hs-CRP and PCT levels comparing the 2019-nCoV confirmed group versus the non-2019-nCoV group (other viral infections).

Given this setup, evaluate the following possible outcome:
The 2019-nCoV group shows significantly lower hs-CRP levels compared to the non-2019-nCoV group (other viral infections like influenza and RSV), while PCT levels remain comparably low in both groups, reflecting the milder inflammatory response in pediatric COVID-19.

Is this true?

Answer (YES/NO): NO